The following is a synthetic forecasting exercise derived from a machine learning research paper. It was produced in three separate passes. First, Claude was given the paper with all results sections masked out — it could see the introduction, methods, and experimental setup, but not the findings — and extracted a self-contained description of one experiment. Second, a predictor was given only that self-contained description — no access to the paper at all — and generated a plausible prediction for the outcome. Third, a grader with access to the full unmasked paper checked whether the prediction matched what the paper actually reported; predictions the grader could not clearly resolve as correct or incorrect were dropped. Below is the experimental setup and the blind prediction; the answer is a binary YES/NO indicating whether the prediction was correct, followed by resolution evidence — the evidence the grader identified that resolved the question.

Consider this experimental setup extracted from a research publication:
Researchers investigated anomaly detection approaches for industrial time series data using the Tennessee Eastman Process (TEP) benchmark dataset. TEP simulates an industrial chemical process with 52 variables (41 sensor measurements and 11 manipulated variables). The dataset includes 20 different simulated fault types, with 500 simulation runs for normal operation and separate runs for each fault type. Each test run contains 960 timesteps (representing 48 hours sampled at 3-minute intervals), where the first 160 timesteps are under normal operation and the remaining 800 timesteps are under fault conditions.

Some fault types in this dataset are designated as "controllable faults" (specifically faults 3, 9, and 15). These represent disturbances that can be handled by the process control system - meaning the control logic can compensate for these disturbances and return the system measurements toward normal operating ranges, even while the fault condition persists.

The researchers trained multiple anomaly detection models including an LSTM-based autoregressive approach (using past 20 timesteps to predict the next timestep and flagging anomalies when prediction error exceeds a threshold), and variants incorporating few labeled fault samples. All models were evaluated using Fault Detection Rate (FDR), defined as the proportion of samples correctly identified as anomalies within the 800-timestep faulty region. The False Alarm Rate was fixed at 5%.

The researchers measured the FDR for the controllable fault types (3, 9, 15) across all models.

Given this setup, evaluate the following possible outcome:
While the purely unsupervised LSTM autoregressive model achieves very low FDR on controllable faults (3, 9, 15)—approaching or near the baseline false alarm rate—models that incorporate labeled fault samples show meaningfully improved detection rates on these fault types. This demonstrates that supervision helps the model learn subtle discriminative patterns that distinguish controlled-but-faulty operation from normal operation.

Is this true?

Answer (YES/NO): NO